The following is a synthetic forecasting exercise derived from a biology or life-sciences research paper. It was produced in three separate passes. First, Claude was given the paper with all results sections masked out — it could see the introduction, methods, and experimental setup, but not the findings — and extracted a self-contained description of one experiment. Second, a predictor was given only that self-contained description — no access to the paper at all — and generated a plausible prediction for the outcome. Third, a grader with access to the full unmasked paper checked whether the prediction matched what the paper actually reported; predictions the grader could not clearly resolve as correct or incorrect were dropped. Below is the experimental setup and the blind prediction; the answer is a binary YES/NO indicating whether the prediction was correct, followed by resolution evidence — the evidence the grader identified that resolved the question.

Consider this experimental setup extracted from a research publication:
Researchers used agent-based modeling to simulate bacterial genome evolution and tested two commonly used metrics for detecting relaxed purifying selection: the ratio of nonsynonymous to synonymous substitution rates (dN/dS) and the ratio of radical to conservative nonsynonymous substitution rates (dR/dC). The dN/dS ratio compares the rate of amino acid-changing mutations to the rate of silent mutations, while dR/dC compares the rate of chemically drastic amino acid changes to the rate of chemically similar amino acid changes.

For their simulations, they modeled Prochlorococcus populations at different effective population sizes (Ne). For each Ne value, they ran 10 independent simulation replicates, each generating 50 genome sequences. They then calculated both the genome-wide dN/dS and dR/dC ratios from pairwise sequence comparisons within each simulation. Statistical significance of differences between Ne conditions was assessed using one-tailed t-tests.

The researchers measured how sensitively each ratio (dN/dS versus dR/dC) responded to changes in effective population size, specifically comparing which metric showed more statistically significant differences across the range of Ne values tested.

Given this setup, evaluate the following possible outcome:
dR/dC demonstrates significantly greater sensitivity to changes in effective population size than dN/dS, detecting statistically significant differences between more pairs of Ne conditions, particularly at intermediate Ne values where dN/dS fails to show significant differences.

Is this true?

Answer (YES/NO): NO